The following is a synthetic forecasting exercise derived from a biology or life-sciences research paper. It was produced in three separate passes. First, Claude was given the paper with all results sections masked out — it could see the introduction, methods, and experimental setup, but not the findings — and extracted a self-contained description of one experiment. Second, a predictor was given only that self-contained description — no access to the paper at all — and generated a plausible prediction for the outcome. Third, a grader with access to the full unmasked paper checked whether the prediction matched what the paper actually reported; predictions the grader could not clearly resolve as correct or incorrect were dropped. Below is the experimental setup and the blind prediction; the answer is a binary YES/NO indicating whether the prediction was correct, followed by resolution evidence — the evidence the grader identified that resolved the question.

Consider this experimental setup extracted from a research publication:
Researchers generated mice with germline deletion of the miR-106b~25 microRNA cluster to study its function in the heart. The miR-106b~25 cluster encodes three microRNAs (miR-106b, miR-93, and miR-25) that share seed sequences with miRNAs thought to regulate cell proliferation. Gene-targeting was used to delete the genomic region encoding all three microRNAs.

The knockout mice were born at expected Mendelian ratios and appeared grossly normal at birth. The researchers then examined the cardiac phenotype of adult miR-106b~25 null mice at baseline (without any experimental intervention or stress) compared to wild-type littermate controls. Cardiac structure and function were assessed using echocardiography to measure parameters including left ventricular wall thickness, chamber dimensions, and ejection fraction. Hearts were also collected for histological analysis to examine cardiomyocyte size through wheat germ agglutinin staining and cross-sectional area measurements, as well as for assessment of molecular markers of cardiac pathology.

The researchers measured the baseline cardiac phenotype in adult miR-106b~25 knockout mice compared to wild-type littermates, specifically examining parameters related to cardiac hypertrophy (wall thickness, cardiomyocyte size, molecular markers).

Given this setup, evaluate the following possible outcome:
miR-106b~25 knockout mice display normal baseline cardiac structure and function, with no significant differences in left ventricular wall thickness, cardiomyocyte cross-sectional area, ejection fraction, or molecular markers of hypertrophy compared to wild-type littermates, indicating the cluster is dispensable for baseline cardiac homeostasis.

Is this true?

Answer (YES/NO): NO